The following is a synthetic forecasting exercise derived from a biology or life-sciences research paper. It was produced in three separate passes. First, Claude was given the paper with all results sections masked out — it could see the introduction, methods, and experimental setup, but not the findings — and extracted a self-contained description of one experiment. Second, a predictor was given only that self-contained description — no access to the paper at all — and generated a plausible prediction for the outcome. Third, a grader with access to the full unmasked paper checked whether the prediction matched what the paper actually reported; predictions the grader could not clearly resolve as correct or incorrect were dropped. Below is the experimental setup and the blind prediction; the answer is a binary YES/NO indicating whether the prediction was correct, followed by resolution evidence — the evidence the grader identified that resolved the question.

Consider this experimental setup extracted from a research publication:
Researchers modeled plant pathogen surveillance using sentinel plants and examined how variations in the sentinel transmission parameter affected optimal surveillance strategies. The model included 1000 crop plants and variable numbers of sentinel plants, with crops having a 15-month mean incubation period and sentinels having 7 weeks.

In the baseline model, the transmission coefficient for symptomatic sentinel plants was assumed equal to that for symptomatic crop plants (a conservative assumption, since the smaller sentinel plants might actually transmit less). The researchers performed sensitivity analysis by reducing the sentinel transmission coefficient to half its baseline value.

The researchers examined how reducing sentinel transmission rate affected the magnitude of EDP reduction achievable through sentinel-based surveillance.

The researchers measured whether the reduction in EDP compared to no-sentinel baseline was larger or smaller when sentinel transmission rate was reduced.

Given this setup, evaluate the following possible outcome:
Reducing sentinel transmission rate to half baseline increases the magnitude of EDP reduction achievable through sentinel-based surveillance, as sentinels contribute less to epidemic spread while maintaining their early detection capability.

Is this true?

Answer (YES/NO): YES